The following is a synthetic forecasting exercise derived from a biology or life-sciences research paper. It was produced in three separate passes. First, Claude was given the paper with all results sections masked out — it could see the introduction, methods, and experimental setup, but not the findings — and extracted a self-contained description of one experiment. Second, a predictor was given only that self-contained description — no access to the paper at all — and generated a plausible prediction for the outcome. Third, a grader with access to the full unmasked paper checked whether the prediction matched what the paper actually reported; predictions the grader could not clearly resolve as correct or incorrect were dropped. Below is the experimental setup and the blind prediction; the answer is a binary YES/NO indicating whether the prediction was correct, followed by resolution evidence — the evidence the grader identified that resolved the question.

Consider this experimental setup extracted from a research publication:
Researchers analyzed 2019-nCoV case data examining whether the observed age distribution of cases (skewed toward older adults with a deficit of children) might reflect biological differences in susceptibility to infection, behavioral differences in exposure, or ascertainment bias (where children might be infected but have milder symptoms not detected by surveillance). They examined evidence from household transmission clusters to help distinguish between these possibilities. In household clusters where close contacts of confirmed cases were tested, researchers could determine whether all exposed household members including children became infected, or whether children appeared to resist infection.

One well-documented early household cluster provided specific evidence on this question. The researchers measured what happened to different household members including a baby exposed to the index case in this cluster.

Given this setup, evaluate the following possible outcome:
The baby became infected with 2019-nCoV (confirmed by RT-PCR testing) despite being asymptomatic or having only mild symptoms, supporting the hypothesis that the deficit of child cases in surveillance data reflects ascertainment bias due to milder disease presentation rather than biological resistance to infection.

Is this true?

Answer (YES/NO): NO